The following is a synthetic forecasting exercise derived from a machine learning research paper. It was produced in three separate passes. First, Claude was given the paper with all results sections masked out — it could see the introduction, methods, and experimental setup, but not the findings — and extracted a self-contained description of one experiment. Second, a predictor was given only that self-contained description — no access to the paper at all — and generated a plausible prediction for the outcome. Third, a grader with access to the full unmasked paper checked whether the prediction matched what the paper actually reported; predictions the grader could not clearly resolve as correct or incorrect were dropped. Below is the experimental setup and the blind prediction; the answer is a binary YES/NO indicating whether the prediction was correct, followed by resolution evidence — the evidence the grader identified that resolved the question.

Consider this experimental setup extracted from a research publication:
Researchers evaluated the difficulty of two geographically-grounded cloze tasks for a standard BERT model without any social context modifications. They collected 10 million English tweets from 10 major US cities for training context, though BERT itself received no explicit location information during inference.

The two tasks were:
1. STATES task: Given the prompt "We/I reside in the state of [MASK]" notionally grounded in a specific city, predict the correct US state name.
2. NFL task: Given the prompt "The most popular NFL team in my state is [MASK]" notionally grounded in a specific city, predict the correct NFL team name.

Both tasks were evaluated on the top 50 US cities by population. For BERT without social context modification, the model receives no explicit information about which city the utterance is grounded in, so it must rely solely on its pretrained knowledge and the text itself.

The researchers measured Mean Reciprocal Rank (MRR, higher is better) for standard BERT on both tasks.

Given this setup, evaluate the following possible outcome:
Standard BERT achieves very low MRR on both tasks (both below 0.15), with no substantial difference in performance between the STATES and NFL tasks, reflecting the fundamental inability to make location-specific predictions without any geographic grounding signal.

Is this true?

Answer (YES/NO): NO